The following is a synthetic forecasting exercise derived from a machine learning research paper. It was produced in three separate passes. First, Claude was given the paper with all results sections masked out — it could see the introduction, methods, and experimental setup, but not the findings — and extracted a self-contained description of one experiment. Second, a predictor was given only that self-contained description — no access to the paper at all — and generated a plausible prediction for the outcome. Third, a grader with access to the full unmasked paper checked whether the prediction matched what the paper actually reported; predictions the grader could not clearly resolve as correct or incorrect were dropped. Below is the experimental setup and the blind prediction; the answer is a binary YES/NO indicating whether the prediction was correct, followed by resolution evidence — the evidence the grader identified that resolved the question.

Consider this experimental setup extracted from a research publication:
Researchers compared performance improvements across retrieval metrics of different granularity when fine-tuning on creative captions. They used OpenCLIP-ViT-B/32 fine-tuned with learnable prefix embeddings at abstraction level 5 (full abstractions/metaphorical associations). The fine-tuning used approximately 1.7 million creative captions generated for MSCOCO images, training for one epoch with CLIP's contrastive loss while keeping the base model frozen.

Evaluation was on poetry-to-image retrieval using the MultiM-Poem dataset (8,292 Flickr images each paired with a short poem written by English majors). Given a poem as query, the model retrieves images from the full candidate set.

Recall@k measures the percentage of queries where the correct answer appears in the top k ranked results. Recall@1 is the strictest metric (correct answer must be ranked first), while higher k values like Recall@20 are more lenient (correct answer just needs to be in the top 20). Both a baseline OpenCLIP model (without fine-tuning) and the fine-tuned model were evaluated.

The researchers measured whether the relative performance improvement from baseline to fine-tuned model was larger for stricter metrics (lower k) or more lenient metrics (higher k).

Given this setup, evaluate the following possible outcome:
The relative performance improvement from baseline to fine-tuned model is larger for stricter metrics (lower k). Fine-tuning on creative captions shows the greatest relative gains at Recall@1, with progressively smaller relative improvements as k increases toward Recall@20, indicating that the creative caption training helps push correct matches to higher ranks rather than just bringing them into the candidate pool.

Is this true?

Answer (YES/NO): NO